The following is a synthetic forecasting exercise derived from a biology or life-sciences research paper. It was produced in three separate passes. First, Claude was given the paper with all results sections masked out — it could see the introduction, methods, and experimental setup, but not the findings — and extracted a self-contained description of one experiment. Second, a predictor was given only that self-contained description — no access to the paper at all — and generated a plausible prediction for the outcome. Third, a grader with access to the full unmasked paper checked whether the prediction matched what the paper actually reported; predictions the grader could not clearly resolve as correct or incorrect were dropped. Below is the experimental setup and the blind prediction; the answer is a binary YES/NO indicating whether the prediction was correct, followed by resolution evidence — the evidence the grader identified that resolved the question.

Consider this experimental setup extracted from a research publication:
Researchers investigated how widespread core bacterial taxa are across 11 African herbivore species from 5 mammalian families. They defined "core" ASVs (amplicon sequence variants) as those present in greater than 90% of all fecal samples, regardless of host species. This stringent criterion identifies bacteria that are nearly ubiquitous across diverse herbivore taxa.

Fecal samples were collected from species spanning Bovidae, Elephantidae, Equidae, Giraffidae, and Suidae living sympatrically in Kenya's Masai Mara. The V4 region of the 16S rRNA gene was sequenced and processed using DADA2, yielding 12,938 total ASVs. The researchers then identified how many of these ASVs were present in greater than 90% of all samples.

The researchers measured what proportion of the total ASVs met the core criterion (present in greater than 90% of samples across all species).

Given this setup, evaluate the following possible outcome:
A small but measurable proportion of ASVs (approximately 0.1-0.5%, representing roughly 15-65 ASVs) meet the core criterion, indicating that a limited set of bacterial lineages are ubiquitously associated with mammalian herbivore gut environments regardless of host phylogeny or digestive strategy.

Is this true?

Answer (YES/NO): NO